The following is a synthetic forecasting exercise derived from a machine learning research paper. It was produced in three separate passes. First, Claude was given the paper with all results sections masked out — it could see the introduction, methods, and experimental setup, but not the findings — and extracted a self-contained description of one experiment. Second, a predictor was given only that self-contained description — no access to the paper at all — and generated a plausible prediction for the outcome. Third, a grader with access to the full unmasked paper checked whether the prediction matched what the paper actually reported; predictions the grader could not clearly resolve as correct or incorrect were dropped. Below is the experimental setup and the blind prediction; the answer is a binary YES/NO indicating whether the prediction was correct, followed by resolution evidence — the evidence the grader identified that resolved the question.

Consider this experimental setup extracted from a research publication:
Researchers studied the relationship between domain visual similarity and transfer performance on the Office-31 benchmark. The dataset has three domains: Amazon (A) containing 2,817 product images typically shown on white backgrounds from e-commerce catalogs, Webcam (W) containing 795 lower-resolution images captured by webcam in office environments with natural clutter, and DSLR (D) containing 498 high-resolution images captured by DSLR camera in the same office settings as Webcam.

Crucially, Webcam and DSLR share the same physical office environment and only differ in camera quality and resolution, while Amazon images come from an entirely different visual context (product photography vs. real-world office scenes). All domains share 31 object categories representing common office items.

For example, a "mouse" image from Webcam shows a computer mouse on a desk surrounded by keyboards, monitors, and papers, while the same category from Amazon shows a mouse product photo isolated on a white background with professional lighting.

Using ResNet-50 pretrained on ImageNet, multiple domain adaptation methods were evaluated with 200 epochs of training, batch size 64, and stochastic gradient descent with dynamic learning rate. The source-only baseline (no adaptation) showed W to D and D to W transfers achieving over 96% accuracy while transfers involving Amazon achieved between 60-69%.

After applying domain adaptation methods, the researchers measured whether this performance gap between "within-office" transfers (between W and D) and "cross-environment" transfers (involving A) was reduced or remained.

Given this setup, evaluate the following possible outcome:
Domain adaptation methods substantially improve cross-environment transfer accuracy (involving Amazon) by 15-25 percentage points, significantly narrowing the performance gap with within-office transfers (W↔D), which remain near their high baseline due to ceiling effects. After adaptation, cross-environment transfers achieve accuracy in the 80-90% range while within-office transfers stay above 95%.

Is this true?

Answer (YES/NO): NO